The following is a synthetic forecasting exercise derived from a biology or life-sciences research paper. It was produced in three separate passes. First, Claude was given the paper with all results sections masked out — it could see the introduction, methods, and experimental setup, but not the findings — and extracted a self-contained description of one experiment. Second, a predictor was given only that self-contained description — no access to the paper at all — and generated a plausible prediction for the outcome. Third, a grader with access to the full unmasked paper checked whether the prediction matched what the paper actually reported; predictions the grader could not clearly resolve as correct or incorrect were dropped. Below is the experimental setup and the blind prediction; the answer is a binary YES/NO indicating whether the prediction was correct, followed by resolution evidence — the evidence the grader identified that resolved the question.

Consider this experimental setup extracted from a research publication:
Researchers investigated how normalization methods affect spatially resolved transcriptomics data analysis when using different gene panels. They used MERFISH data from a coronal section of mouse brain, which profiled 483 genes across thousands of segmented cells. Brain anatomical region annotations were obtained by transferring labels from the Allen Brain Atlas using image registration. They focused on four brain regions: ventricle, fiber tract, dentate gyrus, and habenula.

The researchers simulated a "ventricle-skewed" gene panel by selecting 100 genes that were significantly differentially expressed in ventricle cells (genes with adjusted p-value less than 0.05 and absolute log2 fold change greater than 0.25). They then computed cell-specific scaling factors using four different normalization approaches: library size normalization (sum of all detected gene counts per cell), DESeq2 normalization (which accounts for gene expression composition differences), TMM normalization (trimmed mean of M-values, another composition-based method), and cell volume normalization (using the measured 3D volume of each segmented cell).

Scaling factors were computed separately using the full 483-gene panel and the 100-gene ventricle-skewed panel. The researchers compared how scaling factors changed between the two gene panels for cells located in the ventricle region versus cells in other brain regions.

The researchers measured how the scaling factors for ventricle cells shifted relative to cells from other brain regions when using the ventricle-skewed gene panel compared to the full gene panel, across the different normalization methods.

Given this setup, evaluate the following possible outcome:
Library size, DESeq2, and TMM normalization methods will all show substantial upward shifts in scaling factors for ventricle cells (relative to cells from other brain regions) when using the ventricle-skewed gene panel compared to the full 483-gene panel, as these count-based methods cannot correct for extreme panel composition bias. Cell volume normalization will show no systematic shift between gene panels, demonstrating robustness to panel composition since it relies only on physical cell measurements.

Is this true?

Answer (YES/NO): NO